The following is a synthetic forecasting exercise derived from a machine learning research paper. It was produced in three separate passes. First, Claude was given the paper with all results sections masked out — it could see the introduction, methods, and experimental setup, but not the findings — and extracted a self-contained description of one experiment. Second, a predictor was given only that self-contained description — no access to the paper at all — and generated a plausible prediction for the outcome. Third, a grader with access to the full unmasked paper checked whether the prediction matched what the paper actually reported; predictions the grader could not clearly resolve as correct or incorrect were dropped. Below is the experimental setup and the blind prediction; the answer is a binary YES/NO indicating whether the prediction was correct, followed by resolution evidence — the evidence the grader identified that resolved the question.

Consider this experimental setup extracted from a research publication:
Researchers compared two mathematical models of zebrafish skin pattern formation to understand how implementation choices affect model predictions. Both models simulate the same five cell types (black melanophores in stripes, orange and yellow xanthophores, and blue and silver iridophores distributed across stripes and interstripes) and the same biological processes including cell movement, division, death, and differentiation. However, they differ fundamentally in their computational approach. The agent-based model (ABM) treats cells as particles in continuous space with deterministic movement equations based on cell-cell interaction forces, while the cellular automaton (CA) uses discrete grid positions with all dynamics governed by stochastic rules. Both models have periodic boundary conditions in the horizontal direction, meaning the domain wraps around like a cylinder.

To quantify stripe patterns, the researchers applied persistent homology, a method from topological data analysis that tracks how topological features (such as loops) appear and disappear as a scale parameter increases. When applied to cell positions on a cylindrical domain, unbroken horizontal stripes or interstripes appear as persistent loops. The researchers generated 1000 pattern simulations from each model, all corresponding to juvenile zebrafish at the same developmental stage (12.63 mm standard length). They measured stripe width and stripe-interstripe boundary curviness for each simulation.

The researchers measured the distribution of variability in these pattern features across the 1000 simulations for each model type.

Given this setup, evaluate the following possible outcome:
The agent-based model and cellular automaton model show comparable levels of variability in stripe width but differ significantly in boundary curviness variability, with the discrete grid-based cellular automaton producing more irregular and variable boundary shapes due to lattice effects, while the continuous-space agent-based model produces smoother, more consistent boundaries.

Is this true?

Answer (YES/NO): NO